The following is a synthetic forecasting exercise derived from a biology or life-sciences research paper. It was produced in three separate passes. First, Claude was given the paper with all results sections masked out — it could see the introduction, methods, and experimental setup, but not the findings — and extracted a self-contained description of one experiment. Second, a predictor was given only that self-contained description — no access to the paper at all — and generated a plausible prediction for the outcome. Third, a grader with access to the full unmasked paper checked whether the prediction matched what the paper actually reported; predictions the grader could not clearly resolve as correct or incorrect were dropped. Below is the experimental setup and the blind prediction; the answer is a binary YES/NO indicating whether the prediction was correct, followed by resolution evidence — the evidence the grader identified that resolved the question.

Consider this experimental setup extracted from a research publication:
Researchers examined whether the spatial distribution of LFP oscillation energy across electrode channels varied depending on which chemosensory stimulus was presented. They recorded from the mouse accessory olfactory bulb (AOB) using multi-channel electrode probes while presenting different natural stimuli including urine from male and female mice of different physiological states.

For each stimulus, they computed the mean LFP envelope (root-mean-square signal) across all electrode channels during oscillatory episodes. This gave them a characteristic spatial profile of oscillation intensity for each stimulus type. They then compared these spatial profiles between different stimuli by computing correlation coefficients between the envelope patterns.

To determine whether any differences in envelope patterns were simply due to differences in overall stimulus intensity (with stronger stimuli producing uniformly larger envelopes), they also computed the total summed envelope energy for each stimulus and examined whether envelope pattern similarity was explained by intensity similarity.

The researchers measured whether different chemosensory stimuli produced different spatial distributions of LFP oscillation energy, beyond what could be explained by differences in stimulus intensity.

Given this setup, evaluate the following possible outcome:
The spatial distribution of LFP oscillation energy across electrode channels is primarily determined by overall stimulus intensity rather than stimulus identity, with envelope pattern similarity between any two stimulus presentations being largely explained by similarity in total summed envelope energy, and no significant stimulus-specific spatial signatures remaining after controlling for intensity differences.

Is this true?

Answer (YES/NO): NO